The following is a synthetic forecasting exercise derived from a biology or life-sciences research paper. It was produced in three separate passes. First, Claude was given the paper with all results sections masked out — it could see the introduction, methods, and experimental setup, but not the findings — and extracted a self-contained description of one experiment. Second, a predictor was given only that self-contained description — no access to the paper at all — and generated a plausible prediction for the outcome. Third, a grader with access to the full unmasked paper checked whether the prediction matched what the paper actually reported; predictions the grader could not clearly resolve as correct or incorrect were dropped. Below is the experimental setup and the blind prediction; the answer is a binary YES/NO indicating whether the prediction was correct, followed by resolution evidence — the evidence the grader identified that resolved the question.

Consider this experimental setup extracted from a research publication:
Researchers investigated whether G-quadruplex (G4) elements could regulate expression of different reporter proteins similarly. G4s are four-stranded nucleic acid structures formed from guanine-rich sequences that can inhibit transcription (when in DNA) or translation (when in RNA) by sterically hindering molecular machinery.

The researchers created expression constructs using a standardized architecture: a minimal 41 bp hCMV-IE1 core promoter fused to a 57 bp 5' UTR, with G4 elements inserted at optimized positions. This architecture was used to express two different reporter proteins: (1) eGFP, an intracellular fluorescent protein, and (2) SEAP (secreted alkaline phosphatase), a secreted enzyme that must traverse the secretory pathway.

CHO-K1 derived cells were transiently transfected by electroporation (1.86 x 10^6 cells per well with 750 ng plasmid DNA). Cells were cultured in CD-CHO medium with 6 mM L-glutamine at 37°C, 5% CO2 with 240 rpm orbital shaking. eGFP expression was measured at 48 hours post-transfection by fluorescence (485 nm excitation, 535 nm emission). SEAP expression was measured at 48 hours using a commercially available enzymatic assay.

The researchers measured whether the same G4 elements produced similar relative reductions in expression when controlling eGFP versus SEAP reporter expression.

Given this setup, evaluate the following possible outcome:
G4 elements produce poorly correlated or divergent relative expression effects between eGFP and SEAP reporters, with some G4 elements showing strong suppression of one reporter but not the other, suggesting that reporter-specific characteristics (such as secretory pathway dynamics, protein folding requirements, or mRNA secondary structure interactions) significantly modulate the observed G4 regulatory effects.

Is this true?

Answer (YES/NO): NO